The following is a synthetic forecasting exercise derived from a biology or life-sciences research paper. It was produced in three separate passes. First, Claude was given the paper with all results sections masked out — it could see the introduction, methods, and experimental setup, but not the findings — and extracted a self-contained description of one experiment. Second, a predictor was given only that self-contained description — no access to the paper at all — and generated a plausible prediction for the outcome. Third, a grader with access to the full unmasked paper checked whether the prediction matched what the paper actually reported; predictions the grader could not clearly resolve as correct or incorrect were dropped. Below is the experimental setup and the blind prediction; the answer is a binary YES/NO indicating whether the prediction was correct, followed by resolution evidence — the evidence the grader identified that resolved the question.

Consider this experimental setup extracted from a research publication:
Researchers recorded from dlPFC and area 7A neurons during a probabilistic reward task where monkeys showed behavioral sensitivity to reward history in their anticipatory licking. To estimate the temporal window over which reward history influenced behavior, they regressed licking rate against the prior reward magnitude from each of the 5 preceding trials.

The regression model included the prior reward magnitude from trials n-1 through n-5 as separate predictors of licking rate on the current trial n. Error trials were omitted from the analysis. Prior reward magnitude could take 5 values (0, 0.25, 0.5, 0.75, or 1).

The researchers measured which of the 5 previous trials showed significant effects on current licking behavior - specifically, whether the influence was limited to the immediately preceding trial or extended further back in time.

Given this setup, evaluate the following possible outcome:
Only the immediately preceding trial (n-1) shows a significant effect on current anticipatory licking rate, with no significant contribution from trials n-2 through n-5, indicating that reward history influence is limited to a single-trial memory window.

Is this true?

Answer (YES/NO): YES